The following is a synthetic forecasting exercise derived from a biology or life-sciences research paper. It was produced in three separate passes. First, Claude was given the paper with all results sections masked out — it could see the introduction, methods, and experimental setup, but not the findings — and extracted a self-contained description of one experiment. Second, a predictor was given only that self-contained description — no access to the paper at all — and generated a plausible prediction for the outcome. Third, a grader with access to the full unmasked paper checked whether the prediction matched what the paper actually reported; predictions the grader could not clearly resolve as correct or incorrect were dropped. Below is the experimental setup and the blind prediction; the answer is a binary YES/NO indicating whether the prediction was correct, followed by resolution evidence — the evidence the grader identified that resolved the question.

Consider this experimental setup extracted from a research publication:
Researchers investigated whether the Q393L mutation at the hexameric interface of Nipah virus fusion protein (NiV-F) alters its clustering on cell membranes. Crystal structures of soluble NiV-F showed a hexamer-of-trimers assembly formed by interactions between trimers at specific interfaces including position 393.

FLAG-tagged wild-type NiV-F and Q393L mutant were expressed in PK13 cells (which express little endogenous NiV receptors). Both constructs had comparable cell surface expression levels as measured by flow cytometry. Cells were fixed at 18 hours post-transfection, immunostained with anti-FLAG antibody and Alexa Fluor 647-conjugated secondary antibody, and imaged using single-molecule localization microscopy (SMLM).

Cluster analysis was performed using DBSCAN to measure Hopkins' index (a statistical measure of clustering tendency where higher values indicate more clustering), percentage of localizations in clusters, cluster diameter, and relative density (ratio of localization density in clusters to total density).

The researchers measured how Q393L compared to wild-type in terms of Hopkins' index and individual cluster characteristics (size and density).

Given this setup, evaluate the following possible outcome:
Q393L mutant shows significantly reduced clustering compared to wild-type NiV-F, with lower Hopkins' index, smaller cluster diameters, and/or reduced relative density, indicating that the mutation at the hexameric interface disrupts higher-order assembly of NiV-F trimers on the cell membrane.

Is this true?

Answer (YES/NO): NO